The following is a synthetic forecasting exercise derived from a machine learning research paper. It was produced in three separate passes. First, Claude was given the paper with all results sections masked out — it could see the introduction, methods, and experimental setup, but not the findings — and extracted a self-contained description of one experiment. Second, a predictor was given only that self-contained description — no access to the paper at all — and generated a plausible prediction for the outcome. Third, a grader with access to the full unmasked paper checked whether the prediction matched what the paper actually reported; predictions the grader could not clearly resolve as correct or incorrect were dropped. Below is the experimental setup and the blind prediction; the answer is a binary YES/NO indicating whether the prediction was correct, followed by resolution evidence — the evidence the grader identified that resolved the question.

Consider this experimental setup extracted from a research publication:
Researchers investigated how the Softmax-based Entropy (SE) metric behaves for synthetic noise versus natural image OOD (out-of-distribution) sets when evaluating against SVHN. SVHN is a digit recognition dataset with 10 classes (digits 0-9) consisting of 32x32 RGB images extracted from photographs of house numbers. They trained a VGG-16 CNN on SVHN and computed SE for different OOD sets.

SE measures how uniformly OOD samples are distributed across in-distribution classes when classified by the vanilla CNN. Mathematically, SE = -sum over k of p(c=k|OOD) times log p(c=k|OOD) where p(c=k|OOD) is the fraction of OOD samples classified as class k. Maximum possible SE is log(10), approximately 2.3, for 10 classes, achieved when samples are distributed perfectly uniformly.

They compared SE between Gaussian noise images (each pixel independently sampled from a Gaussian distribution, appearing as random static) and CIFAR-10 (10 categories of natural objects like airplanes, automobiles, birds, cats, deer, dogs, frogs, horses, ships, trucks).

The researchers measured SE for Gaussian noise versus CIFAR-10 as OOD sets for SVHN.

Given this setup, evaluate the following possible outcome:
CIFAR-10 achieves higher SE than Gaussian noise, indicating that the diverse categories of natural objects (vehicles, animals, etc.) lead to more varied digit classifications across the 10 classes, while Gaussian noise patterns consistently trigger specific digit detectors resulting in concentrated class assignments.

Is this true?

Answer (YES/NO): YES